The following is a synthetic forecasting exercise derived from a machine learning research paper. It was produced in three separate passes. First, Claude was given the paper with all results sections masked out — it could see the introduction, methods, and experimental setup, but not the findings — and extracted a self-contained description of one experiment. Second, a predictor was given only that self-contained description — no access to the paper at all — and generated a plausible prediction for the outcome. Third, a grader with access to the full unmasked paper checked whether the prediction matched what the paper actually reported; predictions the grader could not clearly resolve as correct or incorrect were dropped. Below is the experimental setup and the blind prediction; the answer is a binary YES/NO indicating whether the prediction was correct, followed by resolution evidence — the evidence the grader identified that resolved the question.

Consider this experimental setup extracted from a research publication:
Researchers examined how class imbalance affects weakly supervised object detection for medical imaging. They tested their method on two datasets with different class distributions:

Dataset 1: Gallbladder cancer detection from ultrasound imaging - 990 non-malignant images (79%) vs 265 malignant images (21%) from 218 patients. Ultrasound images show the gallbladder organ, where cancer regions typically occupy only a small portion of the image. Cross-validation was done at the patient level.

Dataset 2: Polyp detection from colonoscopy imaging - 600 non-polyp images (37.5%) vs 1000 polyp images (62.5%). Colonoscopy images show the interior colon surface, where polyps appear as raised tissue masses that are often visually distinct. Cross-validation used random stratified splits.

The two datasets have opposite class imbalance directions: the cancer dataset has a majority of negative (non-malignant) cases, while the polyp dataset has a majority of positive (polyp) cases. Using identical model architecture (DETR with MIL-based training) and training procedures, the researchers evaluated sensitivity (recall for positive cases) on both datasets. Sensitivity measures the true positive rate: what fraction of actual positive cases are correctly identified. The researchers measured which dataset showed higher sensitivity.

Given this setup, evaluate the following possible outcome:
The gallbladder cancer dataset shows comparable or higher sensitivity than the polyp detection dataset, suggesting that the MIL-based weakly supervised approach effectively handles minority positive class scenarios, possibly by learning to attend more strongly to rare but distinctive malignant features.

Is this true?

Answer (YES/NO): NO